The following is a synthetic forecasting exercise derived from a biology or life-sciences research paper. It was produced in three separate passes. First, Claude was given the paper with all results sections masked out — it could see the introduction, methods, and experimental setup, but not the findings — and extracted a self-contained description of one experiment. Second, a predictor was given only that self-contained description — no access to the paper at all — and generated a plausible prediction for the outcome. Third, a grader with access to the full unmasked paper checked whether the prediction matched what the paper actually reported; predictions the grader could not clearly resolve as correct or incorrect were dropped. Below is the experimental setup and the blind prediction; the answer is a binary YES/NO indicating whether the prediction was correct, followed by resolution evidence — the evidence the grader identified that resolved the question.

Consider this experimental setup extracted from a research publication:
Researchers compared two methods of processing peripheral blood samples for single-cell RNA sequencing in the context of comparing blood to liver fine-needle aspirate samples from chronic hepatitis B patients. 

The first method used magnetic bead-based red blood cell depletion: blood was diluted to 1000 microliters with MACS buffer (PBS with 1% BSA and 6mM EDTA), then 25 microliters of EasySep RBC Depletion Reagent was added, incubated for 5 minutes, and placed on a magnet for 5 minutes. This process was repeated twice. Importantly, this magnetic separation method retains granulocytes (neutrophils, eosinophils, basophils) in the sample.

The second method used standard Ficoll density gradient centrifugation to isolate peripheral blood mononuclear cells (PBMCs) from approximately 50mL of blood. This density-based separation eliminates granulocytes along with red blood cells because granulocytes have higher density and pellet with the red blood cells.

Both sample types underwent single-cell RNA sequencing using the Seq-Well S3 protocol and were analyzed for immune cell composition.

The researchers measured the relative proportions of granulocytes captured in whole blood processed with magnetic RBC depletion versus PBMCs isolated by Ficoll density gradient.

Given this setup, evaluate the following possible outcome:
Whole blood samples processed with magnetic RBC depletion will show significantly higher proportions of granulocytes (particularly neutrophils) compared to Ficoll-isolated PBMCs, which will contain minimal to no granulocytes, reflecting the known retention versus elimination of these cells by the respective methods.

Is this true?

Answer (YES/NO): YES